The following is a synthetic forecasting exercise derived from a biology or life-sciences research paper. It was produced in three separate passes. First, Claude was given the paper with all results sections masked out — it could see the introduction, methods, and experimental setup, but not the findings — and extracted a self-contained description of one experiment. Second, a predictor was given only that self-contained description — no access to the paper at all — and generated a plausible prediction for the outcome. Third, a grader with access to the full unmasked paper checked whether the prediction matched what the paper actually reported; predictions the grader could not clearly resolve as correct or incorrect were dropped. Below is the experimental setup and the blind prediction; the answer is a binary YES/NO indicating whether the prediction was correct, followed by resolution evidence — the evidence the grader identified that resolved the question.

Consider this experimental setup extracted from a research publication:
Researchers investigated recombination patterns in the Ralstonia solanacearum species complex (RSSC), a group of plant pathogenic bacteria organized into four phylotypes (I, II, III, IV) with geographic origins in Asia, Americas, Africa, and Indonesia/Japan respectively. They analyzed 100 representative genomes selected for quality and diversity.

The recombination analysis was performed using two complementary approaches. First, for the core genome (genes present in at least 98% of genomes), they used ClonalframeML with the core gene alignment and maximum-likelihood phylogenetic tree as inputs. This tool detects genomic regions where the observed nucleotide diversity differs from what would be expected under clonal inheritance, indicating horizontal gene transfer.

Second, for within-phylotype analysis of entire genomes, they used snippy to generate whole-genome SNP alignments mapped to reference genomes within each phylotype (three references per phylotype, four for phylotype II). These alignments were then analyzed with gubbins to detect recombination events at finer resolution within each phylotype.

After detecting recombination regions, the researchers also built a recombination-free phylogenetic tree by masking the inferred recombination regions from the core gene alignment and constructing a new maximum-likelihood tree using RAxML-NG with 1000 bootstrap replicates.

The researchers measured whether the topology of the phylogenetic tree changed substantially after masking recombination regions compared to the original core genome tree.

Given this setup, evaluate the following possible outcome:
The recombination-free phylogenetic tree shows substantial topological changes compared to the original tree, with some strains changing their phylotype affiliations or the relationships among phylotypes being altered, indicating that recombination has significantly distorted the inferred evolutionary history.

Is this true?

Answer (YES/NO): NO